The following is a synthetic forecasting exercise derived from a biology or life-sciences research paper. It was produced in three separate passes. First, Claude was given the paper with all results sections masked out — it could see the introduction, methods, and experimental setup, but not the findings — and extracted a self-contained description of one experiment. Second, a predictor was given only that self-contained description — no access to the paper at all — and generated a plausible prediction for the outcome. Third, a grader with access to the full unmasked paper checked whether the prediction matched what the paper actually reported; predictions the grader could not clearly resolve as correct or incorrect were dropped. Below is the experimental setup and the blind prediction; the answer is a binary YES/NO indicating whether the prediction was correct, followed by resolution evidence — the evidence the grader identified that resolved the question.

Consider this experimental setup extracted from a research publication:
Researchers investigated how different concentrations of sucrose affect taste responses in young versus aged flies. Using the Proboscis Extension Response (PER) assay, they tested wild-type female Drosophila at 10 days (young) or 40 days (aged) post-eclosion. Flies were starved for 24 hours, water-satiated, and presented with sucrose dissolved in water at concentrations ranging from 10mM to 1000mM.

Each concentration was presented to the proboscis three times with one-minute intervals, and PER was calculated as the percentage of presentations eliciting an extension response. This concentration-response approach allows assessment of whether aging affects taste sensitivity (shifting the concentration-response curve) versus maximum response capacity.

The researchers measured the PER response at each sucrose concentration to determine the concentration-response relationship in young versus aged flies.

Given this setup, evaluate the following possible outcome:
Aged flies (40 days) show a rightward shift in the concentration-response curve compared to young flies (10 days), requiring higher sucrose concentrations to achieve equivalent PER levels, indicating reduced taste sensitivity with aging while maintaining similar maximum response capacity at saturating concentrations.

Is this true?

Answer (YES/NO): YES